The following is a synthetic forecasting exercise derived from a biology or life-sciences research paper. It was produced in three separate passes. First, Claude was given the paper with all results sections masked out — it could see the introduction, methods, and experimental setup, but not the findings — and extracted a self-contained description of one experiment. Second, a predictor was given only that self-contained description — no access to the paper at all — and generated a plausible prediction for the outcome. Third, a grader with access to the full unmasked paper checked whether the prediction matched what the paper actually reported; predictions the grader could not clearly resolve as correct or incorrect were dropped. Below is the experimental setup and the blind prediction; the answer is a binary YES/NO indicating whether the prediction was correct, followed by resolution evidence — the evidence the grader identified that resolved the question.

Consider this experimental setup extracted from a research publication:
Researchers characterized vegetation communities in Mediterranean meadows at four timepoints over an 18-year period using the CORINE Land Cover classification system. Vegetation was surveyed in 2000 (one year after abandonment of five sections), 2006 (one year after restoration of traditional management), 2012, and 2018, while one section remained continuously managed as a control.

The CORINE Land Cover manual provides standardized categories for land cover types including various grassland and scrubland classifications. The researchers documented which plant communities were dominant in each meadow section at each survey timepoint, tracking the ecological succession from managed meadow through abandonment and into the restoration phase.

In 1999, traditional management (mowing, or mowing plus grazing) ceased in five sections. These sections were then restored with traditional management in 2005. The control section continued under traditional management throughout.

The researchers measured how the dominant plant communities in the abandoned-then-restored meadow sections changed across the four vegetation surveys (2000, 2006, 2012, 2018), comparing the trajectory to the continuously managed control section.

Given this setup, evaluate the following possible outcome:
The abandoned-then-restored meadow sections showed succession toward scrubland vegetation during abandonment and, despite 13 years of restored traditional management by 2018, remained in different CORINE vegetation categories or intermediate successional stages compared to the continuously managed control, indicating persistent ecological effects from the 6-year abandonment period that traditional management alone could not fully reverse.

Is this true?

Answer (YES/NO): NO